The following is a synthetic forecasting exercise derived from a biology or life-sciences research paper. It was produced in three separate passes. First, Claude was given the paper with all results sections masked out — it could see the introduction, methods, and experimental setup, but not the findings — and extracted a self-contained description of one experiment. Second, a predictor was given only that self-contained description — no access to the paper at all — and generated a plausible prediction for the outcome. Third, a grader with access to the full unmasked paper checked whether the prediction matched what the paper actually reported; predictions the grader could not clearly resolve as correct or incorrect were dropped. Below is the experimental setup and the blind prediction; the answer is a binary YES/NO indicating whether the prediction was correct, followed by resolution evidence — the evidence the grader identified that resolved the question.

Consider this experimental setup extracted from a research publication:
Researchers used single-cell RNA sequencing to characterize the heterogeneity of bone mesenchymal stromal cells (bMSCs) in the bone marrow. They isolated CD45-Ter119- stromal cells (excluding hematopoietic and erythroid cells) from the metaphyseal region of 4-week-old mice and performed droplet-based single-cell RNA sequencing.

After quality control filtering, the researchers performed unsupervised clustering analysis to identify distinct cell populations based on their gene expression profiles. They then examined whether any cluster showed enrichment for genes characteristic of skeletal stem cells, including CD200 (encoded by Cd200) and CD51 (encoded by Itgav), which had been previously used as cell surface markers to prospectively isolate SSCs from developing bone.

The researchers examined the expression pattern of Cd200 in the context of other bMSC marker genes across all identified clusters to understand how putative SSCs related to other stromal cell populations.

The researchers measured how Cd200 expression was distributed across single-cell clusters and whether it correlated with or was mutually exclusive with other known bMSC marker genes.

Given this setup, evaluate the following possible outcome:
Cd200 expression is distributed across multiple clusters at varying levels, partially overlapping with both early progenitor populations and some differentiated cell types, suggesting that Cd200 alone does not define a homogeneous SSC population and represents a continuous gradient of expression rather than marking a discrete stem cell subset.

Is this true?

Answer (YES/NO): NO